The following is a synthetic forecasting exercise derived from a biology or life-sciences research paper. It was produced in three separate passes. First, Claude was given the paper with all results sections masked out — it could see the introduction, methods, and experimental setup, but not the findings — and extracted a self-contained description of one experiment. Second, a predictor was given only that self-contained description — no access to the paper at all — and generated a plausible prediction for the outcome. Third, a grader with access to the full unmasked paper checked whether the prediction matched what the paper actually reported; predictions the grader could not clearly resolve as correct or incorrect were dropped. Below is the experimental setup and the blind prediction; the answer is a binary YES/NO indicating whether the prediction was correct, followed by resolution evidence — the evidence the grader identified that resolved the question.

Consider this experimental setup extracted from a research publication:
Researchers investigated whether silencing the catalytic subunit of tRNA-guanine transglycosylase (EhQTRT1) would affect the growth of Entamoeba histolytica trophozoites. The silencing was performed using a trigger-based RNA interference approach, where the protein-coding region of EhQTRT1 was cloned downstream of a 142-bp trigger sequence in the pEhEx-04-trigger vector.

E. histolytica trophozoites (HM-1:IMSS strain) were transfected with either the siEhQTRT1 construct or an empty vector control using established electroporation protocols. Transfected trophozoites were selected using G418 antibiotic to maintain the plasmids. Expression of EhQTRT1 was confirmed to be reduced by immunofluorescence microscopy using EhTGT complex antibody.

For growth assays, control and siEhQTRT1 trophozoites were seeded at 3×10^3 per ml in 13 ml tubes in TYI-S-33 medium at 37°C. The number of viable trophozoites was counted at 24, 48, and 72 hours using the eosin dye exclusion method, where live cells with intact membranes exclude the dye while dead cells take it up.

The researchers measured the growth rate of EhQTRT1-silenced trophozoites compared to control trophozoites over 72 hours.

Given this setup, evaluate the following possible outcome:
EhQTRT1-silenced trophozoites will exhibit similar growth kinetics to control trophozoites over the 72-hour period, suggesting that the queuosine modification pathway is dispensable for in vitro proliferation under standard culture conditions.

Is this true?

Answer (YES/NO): NO